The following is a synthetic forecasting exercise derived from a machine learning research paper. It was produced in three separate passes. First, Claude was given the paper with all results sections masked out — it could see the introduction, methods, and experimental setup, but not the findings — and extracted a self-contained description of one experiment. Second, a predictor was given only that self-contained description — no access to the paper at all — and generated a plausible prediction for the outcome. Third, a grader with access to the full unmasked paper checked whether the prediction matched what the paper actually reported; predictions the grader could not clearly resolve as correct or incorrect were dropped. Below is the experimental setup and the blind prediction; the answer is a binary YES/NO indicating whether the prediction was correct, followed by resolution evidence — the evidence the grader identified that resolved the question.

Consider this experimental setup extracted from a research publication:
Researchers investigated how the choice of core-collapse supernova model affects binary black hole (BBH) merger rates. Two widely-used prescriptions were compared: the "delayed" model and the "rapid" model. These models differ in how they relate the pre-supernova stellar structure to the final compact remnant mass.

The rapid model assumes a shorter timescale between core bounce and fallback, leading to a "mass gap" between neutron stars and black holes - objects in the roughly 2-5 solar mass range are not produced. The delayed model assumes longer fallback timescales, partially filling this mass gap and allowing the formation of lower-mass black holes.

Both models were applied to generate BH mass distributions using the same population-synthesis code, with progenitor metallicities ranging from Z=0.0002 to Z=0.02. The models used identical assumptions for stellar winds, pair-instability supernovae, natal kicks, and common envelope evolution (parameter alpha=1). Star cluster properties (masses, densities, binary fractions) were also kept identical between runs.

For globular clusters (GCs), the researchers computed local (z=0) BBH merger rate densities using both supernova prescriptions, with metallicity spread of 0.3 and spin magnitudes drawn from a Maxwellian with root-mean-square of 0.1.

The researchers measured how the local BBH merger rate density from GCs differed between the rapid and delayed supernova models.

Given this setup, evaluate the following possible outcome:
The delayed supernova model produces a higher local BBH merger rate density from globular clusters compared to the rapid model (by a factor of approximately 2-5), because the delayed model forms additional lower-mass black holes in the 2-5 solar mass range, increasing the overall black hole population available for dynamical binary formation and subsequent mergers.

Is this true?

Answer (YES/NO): NO